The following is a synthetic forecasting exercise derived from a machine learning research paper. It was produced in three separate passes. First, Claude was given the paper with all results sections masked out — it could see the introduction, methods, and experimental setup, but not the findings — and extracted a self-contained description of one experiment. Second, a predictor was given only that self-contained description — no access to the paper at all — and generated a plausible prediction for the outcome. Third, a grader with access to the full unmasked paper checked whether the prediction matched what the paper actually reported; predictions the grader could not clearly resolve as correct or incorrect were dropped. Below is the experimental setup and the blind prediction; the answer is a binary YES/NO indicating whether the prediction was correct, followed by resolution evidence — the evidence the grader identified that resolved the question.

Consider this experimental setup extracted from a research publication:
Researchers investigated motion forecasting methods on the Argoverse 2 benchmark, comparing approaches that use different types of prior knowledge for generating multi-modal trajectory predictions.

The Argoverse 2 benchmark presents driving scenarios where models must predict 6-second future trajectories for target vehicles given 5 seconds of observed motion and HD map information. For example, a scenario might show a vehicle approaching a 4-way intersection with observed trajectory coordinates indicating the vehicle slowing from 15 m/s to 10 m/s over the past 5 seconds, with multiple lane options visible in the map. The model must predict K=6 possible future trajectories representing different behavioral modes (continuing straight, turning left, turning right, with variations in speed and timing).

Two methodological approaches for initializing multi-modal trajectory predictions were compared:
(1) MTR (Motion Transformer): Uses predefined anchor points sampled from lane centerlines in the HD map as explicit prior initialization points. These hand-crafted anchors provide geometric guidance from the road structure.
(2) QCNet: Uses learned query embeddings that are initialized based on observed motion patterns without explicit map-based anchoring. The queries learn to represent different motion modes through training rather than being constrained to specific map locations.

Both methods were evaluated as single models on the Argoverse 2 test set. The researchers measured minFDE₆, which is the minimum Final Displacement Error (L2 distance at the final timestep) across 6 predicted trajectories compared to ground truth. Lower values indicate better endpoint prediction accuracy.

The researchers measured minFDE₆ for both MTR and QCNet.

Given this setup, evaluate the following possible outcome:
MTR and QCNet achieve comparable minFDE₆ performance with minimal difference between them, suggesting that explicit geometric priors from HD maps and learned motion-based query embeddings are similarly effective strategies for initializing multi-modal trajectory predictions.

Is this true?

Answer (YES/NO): NO